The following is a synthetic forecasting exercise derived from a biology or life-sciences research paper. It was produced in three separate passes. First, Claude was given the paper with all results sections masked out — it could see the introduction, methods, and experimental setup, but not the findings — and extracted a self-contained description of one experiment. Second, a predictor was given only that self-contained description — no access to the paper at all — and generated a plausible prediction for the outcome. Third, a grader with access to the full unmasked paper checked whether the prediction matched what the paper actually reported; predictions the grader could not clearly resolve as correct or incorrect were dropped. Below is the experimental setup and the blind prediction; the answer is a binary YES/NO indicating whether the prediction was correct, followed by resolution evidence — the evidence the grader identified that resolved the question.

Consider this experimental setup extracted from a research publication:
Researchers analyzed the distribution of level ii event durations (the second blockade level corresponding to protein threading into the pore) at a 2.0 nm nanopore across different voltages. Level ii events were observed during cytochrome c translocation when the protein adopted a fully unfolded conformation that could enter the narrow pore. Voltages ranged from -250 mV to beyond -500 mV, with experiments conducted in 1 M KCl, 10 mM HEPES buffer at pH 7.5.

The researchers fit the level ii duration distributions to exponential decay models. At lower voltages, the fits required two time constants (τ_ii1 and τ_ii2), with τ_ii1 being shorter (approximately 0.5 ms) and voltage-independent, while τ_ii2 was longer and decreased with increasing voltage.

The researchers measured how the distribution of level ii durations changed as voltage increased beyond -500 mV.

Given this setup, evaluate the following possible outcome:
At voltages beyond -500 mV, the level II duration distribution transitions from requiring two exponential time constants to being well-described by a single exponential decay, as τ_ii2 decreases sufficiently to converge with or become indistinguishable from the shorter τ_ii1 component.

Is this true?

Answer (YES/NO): NO